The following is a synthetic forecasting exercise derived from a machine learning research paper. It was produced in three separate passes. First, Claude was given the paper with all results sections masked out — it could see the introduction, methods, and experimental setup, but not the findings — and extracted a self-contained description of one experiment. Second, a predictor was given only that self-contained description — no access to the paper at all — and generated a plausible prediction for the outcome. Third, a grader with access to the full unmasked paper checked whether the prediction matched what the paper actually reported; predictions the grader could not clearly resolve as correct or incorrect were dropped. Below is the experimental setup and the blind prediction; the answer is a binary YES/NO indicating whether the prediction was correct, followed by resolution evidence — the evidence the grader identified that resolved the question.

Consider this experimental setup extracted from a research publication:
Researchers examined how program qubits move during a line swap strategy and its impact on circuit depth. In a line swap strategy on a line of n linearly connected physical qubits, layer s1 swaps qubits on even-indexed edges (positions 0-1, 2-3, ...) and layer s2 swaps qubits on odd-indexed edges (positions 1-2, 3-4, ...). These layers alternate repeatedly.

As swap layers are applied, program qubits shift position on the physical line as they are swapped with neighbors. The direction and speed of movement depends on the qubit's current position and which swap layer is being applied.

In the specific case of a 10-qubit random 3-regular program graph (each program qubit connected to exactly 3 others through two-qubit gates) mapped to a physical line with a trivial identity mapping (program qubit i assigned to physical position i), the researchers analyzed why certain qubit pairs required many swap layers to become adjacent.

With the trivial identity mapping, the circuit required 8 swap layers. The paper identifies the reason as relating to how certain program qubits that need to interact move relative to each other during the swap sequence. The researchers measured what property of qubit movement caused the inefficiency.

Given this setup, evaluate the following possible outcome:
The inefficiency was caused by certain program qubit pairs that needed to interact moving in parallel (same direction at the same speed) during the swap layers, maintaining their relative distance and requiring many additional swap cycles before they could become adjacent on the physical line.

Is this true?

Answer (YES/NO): YES